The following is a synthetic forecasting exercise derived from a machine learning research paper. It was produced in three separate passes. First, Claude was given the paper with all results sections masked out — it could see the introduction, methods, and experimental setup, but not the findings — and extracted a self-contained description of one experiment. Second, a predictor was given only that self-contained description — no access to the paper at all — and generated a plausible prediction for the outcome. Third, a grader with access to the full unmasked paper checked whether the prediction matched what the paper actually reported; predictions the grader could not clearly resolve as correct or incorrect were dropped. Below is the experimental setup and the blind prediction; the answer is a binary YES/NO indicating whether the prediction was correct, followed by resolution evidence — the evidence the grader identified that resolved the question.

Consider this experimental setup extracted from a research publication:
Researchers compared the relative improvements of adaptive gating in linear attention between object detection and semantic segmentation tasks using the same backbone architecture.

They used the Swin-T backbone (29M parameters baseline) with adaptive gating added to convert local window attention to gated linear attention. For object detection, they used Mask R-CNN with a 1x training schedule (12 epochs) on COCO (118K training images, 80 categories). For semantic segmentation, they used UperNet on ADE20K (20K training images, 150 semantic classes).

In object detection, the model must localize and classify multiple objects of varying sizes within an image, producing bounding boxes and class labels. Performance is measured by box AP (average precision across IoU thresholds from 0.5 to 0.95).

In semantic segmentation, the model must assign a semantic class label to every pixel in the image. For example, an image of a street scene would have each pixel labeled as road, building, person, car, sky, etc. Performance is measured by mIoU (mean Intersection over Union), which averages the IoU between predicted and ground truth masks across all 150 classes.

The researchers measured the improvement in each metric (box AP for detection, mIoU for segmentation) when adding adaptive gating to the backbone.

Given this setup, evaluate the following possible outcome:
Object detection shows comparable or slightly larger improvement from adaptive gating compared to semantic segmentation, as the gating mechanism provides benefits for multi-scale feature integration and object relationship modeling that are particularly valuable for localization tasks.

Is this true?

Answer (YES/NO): YES